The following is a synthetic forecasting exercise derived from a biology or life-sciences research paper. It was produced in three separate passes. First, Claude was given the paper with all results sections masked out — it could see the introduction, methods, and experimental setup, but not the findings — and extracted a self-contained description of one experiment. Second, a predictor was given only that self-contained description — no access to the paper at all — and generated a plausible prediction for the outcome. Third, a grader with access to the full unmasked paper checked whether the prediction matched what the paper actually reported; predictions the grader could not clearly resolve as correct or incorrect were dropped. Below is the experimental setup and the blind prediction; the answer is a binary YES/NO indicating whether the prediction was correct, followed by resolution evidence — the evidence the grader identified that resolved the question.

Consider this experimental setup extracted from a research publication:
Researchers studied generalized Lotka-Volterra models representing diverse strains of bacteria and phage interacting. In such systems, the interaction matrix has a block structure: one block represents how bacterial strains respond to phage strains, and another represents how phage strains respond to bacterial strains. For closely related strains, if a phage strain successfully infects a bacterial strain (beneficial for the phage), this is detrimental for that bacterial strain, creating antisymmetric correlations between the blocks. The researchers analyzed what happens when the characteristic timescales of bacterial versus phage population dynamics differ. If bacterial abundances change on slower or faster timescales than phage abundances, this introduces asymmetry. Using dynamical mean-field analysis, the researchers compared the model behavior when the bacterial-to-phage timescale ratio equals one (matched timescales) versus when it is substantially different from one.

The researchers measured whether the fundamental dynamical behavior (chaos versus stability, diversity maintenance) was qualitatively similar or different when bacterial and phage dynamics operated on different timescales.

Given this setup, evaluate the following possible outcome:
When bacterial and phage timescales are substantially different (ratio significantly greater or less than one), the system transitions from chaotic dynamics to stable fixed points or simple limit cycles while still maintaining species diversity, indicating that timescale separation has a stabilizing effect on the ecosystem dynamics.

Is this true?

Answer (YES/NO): NO